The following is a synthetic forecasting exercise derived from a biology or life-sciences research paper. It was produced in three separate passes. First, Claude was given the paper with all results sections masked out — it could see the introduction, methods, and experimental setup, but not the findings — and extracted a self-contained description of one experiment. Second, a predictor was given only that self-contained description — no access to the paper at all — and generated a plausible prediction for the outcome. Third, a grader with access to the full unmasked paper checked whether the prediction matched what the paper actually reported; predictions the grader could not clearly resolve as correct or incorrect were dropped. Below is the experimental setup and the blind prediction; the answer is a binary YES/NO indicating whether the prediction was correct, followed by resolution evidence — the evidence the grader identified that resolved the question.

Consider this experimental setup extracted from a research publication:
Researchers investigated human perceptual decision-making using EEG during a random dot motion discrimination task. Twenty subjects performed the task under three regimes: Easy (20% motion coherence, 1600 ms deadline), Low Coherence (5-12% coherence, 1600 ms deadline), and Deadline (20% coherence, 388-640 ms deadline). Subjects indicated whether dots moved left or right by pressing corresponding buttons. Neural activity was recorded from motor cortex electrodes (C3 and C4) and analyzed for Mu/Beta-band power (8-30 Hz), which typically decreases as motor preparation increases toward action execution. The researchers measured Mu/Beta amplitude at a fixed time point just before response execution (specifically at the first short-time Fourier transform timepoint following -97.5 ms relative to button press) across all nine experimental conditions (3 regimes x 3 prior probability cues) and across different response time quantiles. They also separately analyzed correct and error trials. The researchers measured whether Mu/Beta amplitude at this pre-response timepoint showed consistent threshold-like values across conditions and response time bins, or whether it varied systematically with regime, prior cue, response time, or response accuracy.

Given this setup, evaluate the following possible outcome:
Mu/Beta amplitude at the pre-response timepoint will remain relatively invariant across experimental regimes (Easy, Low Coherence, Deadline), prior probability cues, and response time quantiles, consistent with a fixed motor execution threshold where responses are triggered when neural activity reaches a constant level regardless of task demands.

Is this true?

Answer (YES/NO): YES